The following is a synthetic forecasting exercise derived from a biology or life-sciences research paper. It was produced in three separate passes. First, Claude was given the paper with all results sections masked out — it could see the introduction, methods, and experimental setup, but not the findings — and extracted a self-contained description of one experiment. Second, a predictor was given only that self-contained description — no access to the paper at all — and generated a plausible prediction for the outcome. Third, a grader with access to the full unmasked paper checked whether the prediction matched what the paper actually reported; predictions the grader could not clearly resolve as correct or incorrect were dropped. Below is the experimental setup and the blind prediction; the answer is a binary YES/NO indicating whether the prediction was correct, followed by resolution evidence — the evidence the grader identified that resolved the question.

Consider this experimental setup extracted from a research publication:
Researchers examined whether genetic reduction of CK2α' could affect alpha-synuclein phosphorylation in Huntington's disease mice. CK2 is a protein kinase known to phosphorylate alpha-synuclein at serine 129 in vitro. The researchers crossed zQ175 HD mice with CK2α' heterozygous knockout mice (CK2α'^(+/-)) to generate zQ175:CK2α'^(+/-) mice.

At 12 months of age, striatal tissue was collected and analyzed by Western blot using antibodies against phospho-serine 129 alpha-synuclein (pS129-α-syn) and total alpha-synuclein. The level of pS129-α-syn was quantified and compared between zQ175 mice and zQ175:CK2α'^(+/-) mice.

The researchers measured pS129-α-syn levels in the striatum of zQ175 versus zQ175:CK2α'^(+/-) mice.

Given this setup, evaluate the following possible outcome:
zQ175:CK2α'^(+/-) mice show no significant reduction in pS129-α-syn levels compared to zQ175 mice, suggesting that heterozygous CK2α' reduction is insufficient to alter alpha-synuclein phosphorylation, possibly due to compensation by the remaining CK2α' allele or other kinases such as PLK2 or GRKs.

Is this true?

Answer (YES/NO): NO